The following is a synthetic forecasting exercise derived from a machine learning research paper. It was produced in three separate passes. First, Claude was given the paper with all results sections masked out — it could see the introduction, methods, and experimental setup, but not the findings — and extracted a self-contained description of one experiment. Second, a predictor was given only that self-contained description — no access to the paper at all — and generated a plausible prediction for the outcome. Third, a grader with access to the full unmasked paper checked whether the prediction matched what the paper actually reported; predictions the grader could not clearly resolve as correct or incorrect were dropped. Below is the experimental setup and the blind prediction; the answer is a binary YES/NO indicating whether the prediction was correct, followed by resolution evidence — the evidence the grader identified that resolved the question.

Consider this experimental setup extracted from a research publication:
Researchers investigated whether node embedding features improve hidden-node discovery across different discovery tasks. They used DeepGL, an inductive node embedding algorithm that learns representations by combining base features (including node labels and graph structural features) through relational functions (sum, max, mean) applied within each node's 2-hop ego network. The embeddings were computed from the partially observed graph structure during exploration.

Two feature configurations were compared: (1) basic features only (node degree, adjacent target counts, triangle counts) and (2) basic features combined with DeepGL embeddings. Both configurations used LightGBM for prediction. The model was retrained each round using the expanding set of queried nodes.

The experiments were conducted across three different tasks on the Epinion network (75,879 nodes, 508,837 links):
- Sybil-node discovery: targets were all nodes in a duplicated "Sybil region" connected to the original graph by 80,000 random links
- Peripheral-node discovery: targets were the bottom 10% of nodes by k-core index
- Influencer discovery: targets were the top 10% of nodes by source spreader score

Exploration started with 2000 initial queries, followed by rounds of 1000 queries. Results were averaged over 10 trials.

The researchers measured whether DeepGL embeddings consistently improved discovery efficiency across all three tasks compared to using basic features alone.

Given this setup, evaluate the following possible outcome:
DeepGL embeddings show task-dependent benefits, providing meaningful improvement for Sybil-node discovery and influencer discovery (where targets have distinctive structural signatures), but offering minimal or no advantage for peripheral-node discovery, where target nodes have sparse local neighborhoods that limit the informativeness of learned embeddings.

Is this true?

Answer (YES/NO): NO